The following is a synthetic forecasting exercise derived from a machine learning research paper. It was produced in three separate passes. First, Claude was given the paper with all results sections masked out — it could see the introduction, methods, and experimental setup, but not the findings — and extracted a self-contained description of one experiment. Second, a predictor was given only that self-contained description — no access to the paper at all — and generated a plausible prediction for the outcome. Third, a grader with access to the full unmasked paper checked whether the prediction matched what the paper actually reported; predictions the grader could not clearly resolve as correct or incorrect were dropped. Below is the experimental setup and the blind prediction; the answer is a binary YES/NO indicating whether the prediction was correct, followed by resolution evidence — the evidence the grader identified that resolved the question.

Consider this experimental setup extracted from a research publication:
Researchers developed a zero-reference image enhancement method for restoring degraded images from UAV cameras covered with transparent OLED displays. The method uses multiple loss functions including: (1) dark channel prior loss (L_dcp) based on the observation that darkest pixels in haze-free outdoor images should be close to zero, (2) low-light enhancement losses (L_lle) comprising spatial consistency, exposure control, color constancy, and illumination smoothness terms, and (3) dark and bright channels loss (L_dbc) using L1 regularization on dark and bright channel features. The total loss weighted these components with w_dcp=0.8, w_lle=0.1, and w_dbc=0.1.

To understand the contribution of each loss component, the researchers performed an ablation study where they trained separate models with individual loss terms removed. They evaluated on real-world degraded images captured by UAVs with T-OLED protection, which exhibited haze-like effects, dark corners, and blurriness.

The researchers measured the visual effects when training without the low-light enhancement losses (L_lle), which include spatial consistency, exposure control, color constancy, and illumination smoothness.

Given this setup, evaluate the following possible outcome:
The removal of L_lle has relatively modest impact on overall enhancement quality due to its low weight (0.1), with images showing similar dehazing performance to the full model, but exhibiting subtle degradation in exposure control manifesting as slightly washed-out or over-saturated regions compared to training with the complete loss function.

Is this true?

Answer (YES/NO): NO